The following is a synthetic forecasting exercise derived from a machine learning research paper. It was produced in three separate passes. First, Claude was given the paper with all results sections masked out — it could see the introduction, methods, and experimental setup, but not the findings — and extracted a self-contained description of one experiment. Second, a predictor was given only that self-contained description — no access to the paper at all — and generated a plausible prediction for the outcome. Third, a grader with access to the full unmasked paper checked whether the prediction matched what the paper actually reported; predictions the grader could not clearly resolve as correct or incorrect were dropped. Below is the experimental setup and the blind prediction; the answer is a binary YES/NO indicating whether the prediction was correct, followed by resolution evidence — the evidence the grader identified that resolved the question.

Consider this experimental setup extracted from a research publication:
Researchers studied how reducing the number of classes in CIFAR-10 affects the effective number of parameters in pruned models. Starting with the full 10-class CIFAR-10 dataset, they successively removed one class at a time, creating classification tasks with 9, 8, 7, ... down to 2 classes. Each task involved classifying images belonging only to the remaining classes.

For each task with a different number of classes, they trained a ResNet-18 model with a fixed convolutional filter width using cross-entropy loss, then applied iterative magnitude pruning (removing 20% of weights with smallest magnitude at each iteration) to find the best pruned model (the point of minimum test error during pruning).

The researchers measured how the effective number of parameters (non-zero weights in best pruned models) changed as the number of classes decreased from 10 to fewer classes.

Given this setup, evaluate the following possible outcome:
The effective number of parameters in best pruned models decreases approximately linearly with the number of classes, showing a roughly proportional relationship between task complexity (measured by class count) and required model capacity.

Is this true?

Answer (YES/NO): NO